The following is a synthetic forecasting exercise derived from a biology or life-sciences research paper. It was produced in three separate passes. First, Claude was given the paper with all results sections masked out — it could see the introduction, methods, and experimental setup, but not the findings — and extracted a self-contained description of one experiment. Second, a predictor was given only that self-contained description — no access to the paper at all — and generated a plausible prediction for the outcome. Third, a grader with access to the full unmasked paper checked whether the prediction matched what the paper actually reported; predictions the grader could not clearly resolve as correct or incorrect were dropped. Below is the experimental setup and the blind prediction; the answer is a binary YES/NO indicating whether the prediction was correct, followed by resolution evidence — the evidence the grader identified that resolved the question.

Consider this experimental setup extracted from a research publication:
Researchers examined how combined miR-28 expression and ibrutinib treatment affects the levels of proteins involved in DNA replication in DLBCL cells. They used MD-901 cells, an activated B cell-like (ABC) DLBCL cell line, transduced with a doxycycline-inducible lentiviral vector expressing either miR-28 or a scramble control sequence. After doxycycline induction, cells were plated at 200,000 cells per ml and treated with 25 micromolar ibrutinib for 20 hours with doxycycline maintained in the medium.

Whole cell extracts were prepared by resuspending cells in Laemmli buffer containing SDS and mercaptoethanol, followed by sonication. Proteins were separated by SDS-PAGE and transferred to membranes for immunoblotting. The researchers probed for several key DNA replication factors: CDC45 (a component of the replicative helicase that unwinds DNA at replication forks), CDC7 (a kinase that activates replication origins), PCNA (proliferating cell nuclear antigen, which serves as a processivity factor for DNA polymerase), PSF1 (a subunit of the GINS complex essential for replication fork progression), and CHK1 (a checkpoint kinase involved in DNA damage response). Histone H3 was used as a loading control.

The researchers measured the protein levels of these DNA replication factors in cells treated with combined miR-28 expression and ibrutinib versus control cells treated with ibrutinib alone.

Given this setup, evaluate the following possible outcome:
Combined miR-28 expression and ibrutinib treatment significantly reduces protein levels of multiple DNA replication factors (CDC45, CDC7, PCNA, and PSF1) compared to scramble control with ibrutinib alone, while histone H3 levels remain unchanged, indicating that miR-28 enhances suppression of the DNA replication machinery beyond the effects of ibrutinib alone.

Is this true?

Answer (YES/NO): YES